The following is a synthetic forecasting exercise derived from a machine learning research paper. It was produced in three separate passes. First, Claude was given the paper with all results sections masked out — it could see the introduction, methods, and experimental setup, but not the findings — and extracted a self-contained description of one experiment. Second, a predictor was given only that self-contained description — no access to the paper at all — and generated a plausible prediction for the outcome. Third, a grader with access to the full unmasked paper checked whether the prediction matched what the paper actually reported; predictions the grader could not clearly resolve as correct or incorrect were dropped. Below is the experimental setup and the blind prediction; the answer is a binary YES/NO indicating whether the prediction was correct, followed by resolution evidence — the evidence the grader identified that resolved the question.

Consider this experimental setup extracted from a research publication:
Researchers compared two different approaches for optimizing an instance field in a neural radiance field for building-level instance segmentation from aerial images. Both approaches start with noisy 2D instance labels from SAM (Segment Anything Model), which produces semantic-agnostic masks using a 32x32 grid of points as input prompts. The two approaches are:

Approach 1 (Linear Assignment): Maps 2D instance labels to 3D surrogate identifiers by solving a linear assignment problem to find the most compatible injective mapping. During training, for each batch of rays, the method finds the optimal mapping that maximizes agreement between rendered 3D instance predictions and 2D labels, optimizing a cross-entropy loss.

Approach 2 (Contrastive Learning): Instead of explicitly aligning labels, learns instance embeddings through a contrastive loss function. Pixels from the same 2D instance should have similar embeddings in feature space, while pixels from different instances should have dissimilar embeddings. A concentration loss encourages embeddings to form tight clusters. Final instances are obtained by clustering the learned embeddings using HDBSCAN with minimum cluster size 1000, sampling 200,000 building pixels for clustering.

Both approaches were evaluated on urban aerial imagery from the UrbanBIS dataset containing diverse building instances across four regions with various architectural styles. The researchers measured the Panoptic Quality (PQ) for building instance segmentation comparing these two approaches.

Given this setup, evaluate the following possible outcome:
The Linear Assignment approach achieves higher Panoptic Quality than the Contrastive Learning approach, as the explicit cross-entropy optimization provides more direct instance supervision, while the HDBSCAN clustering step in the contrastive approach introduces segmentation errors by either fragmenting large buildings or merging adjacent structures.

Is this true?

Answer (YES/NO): NO